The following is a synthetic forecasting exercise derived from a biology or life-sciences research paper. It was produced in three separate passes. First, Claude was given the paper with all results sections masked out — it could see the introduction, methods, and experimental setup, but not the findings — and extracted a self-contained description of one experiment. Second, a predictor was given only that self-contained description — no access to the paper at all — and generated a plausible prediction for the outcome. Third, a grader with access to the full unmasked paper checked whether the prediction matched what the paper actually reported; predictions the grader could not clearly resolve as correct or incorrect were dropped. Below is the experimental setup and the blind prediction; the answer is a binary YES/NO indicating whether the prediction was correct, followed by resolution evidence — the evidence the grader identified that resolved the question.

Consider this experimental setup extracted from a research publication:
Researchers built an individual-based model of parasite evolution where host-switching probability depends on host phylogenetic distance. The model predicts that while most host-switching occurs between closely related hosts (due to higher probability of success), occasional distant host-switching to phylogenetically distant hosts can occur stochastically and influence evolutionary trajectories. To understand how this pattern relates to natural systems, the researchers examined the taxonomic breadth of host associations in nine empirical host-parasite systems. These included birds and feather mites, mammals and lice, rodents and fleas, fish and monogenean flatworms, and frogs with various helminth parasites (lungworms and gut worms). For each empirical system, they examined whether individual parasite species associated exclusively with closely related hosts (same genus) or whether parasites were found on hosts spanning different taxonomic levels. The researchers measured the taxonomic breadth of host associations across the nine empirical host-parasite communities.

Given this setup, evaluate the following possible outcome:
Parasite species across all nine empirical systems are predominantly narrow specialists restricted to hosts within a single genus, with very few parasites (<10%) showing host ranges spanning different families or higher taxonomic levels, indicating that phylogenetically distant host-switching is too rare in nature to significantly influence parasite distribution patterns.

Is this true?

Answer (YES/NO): NO